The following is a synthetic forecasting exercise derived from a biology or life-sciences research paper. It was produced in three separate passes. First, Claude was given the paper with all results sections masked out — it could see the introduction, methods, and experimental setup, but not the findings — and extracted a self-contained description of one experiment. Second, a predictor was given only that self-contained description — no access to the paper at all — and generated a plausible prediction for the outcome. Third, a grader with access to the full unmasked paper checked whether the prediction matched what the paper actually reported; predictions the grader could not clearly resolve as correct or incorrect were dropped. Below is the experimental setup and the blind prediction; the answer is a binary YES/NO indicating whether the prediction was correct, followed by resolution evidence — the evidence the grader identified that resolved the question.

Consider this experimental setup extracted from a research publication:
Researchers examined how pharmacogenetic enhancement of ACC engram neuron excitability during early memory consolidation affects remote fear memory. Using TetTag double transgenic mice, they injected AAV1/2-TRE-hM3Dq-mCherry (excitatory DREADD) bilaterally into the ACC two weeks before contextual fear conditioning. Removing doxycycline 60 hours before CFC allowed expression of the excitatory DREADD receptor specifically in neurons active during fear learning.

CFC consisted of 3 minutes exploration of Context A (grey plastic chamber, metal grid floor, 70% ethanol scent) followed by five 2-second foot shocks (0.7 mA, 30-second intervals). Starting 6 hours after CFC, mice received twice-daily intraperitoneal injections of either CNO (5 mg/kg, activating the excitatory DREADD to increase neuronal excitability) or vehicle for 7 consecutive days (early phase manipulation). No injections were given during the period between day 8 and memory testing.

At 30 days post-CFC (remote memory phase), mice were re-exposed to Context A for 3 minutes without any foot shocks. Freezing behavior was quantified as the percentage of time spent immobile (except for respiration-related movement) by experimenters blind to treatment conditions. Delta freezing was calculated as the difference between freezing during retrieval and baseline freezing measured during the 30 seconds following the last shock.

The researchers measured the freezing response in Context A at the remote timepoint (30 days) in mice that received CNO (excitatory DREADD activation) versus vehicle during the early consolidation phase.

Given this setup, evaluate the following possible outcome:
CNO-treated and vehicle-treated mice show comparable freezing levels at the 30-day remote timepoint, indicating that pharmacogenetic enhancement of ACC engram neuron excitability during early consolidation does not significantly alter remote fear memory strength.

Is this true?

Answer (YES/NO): NO